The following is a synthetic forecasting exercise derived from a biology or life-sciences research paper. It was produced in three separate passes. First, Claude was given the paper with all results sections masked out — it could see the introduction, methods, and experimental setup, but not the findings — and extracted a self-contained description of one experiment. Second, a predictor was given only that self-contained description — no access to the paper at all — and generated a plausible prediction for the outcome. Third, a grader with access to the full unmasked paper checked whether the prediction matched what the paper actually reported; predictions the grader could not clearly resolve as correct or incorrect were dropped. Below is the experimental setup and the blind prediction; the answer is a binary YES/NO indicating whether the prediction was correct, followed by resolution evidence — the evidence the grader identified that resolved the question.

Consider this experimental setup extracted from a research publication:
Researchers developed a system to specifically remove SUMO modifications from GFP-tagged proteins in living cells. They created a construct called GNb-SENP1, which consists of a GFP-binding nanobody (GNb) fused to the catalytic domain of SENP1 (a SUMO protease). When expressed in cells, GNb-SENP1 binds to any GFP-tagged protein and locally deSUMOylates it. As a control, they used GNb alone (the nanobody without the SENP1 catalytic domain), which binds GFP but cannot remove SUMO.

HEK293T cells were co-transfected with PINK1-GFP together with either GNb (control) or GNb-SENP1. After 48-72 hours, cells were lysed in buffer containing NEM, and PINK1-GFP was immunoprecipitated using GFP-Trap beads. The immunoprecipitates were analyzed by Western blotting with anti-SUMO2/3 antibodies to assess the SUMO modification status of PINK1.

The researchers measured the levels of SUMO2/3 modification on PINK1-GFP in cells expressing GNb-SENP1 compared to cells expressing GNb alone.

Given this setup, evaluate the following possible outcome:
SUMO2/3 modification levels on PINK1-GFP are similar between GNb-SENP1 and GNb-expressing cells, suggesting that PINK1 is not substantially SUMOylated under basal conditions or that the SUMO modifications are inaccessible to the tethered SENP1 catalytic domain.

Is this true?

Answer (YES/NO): NO